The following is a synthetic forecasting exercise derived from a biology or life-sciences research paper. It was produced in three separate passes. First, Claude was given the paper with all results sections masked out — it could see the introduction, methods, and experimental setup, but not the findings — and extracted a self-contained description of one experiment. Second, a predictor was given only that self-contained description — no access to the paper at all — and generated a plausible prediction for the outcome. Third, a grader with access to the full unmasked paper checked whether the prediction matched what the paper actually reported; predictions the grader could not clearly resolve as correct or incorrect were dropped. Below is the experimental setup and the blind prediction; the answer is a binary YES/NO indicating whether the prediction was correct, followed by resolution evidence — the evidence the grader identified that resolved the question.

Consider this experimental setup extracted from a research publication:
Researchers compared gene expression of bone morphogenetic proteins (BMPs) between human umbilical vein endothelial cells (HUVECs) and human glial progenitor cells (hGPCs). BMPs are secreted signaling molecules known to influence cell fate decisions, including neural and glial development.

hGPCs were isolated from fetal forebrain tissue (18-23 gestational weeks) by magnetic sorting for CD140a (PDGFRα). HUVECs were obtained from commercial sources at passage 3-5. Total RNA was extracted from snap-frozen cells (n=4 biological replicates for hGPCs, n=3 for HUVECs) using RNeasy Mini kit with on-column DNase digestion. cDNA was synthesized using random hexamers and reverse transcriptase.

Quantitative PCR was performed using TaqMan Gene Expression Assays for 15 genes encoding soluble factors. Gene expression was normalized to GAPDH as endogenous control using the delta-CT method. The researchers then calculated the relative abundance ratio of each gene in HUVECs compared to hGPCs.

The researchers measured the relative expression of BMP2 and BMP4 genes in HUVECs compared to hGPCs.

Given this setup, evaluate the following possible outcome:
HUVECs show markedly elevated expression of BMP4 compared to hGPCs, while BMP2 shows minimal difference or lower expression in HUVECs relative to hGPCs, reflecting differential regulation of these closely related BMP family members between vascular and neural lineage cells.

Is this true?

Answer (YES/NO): YES